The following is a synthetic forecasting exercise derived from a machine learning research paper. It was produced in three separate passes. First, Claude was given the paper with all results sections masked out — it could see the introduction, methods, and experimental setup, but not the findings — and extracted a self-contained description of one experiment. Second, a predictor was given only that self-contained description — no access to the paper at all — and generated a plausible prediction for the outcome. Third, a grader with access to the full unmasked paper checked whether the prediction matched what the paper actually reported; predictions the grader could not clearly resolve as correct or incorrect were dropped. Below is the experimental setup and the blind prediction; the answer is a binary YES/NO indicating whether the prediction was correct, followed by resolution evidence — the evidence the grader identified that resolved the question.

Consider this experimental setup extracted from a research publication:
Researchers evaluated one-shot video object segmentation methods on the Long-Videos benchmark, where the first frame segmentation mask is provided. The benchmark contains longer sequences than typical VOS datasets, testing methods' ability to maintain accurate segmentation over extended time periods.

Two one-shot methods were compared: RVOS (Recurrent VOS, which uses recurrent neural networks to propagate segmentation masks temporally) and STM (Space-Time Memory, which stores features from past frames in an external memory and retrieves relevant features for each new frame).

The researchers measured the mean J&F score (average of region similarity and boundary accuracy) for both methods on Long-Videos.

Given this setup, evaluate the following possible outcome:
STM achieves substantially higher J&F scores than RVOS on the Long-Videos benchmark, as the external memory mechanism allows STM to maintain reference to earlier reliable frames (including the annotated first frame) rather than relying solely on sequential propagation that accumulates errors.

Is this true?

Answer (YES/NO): YES